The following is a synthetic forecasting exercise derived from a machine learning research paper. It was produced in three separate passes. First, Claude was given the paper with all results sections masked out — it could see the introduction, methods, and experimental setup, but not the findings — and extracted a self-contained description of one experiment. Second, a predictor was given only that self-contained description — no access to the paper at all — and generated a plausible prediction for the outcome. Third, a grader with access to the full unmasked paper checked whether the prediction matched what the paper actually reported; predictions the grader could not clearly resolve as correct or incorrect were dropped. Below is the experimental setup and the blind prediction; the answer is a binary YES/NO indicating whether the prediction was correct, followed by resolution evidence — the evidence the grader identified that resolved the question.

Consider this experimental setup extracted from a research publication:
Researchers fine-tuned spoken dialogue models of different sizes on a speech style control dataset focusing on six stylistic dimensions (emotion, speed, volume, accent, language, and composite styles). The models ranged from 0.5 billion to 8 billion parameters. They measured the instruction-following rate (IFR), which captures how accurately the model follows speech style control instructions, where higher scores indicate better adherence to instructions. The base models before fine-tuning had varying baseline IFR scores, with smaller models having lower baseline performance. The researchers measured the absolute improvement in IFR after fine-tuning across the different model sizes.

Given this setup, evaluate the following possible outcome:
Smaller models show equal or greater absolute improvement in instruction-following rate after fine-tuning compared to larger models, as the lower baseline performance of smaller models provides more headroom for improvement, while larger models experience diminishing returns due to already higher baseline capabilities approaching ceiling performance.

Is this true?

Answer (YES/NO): YES